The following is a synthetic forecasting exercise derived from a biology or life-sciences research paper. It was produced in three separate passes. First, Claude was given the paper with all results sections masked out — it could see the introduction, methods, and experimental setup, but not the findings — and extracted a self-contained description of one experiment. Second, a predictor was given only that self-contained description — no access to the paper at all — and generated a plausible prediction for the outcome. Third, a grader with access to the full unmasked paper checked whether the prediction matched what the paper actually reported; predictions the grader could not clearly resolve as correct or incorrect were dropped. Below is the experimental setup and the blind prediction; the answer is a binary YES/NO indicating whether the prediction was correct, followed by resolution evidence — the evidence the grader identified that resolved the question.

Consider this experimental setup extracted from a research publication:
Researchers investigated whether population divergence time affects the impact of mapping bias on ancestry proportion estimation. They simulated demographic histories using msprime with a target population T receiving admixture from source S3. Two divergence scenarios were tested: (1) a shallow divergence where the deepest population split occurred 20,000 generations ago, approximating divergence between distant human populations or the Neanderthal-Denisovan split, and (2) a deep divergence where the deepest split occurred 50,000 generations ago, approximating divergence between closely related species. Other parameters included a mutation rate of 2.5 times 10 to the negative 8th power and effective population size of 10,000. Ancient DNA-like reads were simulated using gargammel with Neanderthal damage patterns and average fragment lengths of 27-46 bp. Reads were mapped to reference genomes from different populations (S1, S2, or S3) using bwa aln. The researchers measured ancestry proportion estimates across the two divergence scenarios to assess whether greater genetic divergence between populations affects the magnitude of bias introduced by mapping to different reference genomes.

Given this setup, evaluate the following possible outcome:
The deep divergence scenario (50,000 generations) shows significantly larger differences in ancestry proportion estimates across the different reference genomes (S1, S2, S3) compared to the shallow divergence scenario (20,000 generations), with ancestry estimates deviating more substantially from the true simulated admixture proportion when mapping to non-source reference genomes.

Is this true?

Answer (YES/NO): NO